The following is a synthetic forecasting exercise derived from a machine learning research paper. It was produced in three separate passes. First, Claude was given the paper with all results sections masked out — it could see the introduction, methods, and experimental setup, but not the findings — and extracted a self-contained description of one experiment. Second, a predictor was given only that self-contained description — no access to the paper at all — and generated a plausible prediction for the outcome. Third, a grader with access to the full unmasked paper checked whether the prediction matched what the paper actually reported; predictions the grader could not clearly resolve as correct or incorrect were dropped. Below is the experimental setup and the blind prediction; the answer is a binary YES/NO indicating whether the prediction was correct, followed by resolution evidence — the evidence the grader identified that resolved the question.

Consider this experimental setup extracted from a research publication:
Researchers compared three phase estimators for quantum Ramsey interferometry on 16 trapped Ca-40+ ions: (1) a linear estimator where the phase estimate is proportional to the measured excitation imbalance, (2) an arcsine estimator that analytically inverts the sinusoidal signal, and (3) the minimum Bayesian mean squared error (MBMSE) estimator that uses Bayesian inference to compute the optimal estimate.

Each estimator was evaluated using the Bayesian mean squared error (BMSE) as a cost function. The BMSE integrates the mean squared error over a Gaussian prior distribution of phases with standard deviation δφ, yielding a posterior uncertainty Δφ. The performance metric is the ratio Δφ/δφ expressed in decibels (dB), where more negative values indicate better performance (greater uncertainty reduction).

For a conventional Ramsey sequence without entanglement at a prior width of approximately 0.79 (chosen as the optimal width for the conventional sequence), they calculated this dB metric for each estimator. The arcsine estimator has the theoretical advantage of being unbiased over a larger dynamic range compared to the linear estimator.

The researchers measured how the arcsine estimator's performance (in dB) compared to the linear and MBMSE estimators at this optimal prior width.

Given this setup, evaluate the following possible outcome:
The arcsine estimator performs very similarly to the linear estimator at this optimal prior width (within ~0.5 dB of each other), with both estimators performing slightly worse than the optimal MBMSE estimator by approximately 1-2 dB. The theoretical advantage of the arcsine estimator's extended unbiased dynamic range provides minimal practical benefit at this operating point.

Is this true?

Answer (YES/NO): NO